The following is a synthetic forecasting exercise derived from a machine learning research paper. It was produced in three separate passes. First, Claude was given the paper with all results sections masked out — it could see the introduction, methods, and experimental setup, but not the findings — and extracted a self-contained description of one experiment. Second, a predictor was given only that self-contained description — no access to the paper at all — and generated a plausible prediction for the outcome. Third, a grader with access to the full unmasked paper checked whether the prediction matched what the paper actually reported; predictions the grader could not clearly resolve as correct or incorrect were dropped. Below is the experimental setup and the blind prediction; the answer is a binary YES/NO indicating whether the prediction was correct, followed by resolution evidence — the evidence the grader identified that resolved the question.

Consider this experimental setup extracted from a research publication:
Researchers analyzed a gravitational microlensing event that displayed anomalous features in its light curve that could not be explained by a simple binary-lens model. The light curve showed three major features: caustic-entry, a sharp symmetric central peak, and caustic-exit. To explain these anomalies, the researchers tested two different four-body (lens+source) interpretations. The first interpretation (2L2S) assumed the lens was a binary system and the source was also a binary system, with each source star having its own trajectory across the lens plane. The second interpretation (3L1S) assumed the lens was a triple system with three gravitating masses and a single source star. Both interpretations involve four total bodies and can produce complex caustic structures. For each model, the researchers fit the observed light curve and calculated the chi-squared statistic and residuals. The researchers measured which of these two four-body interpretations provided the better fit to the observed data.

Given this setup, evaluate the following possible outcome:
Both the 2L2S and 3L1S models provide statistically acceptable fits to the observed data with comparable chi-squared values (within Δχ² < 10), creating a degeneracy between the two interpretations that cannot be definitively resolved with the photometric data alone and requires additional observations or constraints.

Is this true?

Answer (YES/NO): NO